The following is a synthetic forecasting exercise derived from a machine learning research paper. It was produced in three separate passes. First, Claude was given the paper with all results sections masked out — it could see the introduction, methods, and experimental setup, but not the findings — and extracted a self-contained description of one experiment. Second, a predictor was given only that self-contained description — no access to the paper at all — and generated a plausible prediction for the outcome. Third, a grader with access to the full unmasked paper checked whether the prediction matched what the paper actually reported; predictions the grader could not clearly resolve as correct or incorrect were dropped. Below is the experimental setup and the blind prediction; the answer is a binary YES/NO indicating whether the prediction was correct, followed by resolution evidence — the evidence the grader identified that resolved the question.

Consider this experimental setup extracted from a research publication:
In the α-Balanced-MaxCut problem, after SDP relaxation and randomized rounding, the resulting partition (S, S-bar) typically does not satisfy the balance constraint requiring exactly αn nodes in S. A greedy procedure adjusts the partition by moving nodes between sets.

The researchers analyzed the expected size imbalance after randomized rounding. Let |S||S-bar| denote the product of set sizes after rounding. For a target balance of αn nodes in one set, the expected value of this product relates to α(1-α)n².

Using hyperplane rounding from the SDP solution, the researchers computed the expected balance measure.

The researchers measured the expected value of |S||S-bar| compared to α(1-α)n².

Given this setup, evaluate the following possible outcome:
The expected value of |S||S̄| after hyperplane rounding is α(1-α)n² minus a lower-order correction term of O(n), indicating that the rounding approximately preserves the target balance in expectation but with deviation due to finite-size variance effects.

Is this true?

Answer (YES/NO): NO